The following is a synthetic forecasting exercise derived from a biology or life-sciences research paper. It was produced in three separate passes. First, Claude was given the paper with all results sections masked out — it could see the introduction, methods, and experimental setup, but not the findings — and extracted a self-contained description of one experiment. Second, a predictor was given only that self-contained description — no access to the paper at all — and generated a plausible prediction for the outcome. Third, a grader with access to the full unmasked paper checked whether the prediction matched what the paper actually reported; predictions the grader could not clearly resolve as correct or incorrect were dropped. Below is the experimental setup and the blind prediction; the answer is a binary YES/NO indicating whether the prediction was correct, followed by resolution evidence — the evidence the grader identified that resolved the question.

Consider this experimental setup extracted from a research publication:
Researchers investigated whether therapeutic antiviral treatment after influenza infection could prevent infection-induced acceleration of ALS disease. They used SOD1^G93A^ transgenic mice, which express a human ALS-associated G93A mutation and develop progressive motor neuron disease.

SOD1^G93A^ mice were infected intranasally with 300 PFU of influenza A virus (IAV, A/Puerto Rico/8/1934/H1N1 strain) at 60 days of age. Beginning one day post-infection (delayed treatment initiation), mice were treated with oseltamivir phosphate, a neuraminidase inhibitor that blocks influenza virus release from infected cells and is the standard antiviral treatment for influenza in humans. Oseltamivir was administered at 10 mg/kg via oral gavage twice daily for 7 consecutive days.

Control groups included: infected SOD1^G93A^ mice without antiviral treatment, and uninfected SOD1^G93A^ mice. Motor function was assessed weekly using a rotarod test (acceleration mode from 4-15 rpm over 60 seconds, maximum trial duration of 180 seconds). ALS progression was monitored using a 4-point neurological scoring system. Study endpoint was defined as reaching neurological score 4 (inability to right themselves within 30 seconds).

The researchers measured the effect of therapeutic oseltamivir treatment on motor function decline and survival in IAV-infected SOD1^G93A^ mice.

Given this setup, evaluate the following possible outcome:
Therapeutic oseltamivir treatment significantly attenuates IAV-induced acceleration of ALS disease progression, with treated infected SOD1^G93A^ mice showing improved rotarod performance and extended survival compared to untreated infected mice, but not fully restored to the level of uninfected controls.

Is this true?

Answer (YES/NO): NO